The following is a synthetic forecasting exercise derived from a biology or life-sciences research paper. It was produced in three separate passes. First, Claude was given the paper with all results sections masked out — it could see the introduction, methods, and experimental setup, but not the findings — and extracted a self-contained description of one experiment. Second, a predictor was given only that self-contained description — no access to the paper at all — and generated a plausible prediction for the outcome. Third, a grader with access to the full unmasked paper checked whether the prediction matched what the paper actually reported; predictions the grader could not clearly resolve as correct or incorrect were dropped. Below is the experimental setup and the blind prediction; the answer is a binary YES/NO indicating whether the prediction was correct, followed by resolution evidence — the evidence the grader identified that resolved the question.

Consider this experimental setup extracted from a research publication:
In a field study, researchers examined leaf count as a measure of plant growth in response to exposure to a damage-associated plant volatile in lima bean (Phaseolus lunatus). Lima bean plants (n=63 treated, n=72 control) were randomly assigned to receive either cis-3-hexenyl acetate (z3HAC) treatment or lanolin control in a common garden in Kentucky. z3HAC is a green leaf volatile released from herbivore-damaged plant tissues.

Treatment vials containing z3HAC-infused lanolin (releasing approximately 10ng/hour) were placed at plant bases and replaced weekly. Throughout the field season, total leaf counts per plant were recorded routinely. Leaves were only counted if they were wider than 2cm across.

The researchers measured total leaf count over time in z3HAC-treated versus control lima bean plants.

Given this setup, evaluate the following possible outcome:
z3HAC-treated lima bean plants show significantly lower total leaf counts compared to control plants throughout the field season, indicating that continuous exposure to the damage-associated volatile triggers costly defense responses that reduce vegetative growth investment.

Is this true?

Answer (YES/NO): NO